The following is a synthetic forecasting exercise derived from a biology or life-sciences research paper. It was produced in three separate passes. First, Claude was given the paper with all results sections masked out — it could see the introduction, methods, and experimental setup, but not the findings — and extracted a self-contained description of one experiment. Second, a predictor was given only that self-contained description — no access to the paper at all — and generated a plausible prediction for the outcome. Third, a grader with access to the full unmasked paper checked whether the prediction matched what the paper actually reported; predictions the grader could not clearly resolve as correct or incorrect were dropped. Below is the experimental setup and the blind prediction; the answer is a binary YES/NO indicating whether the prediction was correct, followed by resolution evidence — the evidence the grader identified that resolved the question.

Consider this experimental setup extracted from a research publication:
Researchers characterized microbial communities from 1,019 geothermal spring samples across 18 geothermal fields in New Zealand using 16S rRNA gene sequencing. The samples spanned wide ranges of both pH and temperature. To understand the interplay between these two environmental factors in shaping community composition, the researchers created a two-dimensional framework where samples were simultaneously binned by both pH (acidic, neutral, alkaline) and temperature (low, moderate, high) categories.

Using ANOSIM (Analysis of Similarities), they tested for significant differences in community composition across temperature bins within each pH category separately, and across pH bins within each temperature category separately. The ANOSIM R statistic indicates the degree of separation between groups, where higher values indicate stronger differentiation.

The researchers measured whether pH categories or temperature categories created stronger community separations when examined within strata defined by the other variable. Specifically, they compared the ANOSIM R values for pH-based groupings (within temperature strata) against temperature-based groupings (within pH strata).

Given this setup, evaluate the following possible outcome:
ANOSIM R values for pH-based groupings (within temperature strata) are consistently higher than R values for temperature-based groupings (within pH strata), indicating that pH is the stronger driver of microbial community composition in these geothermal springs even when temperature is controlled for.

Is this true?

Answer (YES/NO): YES